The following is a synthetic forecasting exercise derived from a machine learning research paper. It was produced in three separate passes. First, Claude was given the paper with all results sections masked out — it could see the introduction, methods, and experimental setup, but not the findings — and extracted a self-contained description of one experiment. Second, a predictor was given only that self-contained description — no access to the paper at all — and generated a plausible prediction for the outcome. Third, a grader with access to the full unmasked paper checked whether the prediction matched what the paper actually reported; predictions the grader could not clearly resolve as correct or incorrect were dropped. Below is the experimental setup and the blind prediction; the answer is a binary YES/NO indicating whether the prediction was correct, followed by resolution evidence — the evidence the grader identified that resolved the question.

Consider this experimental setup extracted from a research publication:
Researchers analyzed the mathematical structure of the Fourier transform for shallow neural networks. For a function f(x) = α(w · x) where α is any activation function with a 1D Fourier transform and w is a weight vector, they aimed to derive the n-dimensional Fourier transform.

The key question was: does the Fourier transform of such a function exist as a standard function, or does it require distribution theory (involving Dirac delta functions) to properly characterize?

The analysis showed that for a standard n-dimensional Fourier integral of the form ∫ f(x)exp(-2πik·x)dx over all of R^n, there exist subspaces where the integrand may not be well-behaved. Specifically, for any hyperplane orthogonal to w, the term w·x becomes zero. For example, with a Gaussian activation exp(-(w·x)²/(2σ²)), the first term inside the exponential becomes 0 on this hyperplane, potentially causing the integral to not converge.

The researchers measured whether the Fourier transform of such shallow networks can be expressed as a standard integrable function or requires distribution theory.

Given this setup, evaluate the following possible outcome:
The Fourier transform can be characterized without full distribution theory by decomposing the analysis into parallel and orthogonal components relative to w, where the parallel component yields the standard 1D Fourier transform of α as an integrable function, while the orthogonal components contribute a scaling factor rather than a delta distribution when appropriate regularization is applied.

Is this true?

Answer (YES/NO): NO